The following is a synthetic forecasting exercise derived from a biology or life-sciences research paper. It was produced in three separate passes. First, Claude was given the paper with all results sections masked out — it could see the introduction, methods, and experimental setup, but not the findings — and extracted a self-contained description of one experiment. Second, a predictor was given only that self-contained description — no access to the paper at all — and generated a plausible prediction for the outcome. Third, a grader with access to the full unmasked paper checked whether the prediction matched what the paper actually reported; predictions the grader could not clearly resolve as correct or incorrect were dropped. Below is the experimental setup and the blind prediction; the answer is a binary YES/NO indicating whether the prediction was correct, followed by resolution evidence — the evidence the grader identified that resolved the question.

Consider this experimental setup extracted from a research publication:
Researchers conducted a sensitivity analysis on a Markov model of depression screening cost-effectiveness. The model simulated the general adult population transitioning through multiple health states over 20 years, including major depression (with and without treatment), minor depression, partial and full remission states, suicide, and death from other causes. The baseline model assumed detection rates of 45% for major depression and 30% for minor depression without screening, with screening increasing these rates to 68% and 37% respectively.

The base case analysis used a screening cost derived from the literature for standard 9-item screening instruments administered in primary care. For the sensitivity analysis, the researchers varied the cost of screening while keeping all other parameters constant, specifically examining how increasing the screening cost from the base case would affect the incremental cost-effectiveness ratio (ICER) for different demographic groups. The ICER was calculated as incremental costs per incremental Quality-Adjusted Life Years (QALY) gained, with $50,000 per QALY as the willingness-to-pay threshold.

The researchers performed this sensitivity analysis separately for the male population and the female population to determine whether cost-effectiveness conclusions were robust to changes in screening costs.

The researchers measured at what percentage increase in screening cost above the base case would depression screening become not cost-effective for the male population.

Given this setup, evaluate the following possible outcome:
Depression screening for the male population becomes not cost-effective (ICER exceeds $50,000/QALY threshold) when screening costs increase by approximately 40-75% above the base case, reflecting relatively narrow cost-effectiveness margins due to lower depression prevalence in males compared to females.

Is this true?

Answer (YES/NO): YES